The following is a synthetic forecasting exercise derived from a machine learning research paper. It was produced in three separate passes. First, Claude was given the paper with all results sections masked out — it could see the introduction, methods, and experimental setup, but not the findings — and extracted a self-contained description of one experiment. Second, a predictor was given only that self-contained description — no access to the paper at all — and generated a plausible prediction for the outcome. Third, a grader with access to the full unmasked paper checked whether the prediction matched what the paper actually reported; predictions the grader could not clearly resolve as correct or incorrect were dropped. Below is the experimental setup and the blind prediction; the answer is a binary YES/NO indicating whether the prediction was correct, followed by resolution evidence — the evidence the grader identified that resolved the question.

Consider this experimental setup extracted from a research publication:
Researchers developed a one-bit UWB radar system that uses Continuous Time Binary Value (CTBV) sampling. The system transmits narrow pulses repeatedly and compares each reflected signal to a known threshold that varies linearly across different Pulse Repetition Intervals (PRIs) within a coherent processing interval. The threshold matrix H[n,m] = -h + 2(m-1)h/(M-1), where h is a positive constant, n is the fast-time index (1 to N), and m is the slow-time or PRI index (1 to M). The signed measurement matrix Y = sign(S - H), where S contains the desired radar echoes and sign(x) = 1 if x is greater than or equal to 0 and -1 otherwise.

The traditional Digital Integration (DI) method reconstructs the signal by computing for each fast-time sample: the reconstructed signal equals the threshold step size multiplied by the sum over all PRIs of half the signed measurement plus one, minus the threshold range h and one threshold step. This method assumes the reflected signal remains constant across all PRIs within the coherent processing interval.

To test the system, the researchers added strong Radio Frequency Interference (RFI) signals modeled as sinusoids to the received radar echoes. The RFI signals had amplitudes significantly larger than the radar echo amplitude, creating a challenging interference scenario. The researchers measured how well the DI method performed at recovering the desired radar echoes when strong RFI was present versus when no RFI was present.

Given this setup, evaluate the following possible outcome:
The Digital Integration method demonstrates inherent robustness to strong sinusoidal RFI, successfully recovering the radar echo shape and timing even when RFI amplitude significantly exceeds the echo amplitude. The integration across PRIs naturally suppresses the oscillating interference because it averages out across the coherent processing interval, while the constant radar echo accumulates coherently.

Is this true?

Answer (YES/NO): NO